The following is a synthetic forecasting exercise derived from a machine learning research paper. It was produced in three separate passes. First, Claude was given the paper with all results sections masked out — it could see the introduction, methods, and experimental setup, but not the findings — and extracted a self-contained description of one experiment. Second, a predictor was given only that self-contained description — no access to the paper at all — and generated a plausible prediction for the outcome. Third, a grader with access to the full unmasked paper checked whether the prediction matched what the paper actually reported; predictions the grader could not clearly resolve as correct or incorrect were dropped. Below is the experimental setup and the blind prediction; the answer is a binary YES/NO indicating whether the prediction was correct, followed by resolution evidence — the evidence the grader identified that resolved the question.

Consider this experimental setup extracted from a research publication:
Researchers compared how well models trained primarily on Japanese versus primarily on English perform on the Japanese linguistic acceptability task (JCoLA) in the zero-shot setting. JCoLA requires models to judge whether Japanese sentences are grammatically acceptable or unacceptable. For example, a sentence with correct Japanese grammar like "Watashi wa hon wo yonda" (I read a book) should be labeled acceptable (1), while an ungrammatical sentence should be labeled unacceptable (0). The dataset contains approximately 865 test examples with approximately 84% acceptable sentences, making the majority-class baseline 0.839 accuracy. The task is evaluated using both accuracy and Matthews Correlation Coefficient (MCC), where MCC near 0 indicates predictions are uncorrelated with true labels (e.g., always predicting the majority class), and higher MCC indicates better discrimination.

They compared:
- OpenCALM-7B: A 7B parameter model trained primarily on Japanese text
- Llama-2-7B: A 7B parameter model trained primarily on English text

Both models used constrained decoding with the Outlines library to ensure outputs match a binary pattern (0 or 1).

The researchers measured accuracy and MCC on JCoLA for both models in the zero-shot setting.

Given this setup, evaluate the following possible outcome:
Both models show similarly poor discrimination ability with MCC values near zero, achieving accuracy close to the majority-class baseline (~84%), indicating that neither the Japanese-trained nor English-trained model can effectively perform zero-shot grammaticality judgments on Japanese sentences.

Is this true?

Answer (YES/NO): NO